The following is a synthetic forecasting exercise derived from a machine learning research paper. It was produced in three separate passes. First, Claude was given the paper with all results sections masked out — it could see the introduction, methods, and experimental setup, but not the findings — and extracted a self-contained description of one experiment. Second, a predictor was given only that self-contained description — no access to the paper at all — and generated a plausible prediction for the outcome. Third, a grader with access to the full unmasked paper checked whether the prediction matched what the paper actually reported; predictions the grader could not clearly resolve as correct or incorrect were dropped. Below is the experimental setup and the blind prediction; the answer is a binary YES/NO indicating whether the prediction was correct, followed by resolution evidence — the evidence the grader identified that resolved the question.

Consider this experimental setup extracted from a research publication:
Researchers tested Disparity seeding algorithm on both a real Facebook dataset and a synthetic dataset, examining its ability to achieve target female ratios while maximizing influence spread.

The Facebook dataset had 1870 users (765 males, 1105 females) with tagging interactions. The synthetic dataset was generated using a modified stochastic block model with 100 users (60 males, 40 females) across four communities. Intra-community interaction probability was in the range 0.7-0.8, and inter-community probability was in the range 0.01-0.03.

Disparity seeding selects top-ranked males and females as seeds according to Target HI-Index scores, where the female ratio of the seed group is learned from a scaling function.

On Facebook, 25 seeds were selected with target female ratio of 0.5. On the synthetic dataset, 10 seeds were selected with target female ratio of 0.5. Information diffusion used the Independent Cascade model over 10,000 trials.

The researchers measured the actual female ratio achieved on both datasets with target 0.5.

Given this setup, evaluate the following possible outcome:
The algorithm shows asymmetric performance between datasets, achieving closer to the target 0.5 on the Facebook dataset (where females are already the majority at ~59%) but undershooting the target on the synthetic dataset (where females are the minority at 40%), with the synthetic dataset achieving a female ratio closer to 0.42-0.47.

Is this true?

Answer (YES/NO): NO